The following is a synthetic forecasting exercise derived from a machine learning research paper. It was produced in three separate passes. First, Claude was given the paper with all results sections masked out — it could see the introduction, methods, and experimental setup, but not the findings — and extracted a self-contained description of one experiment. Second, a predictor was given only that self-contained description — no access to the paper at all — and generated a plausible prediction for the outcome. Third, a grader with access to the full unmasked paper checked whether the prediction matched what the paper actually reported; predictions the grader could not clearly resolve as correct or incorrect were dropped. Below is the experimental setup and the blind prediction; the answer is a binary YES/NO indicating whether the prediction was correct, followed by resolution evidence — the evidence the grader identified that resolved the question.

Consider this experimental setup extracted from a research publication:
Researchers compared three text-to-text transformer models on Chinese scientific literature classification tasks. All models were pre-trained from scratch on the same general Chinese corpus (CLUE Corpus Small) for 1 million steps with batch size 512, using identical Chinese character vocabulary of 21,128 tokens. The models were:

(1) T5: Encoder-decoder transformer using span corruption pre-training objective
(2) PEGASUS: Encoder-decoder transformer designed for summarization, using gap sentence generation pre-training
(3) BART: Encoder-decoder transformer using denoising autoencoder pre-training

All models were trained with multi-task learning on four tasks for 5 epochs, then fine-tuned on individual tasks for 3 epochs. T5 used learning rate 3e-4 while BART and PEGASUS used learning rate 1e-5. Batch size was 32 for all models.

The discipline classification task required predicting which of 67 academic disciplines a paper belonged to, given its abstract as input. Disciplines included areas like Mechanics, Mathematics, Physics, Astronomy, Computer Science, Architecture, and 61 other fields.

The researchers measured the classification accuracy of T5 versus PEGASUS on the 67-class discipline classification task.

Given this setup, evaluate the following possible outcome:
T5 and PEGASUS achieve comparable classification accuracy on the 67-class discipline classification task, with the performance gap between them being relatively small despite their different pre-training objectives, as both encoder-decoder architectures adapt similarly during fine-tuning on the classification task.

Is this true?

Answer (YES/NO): NO